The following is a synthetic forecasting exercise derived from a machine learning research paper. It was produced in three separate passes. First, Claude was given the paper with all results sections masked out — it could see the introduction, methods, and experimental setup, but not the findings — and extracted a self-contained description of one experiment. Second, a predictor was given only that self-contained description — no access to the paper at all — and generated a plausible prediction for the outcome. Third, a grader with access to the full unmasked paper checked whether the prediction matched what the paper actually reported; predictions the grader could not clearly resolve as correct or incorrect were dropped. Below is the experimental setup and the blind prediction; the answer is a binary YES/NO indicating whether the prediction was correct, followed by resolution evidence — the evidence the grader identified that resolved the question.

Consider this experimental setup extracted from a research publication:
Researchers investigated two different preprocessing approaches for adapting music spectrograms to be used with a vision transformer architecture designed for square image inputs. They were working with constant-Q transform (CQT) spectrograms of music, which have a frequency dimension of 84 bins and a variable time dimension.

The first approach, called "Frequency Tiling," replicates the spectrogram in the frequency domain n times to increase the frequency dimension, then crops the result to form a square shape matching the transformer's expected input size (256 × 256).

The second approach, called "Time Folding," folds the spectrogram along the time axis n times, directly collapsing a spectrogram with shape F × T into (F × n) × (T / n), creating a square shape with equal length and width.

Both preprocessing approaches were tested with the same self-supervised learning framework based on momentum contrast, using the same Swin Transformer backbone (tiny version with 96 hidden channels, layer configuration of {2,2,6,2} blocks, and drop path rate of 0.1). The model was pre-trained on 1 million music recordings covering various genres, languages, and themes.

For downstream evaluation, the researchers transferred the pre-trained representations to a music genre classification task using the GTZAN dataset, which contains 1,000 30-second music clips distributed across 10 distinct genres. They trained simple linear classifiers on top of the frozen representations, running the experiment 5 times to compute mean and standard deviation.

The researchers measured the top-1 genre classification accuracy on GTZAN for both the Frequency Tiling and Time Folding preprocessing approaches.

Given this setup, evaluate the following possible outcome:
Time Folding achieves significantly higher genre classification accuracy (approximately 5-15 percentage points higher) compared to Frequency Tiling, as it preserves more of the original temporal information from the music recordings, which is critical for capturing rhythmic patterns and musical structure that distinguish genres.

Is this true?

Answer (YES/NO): NO